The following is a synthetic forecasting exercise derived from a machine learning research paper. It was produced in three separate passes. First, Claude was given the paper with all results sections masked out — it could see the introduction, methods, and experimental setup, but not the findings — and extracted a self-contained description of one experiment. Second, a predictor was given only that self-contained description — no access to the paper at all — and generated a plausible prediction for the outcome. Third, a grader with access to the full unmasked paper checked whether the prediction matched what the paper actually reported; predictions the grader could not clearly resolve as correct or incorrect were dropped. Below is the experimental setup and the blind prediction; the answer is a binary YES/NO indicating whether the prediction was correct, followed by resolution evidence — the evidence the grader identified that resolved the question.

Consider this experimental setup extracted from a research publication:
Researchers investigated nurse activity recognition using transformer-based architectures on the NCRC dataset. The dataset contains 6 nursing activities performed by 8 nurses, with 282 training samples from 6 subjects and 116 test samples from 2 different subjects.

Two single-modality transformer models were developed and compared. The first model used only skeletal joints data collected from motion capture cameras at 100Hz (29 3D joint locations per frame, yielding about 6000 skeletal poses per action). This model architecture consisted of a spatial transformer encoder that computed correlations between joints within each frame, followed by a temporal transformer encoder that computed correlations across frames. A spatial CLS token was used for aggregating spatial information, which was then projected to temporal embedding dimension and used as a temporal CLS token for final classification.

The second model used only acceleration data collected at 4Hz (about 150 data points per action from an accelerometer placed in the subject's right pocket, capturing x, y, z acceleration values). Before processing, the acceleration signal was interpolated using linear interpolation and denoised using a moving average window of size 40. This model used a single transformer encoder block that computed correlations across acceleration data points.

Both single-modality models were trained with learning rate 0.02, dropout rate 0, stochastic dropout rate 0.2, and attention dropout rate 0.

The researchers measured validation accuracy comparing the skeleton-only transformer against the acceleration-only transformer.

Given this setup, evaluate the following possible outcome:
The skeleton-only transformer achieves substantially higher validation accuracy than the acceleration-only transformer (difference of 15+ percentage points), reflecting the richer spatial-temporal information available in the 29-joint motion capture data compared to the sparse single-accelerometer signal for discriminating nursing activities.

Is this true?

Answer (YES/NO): YES